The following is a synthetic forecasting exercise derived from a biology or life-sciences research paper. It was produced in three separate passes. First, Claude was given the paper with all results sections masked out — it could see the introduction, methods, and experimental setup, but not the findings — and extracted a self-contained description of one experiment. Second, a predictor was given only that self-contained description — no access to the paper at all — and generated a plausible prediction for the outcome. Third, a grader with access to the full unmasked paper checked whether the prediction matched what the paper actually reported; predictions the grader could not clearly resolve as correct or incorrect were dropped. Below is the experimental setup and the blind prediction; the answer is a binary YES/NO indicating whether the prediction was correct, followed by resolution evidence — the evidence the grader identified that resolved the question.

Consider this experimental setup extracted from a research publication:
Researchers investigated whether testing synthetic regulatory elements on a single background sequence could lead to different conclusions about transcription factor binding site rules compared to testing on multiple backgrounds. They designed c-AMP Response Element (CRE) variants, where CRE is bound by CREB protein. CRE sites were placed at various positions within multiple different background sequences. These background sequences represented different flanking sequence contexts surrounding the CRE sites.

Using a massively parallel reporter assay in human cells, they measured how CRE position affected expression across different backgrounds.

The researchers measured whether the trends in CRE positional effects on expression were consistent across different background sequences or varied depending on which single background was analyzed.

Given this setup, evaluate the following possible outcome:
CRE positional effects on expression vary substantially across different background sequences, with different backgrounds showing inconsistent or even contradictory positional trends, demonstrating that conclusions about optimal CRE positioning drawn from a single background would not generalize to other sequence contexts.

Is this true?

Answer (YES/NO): NO